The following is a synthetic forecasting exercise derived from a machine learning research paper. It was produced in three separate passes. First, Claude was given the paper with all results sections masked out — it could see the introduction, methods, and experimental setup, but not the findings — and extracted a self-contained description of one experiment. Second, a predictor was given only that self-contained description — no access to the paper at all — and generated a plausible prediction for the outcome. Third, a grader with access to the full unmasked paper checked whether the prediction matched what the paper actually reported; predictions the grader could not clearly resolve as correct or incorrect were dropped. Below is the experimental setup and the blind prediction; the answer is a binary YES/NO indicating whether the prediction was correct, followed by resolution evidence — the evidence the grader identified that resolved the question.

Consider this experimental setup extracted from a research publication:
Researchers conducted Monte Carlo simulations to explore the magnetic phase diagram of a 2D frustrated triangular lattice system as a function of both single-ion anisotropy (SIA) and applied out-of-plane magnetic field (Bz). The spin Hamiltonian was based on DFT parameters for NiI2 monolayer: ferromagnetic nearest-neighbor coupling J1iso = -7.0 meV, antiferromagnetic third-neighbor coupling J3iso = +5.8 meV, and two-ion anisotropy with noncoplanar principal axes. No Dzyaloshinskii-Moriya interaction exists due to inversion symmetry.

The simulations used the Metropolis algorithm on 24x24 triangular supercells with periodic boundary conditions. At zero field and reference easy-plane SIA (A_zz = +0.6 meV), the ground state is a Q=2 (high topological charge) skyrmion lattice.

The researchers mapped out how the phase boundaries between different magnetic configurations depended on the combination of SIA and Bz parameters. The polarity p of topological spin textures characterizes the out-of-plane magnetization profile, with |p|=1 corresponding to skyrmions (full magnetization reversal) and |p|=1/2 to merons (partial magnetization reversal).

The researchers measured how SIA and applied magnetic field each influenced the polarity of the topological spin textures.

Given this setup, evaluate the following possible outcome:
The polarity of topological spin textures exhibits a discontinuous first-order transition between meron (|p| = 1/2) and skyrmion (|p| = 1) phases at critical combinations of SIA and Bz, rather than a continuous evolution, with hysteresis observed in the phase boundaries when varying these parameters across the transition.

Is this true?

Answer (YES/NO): NO